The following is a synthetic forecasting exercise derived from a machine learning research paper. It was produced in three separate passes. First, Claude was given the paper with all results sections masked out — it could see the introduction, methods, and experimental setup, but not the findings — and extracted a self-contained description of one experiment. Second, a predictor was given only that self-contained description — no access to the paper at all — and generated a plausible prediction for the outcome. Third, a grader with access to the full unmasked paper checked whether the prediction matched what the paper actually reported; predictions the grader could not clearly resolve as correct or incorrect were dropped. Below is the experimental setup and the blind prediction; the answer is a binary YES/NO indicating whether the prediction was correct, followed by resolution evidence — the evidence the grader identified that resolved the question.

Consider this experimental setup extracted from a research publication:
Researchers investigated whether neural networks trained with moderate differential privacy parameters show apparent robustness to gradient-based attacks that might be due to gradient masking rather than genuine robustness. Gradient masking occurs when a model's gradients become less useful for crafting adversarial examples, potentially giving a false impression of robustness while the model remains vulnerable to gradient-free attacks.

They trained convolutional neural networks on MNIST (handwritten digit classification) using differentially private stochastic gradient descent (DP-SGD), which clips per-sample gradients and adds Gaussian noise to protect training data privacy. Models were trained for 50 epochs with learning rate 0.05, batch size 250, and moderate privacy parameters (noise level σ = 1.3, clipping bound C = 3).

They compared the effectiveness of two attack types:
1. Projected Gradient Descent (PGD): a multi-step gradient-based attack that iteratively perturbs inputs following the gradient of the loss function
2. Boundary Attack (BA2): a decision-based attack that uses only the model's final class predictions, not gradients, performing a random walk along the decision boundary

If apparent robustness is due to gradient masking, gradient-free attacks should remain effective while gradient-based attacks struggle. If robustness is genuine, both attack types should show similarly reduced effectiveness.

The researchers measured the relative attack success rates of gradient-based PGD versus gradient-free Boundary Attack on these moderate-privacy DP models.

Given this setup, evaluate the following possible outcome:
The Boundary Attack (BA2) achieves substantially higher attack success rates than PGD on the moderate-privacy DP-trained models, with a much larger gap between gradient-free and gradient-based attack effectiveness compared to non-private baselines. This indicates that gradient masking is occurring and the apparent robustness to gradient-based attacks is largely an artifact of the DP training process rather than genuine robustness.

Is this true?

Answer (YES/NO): NO